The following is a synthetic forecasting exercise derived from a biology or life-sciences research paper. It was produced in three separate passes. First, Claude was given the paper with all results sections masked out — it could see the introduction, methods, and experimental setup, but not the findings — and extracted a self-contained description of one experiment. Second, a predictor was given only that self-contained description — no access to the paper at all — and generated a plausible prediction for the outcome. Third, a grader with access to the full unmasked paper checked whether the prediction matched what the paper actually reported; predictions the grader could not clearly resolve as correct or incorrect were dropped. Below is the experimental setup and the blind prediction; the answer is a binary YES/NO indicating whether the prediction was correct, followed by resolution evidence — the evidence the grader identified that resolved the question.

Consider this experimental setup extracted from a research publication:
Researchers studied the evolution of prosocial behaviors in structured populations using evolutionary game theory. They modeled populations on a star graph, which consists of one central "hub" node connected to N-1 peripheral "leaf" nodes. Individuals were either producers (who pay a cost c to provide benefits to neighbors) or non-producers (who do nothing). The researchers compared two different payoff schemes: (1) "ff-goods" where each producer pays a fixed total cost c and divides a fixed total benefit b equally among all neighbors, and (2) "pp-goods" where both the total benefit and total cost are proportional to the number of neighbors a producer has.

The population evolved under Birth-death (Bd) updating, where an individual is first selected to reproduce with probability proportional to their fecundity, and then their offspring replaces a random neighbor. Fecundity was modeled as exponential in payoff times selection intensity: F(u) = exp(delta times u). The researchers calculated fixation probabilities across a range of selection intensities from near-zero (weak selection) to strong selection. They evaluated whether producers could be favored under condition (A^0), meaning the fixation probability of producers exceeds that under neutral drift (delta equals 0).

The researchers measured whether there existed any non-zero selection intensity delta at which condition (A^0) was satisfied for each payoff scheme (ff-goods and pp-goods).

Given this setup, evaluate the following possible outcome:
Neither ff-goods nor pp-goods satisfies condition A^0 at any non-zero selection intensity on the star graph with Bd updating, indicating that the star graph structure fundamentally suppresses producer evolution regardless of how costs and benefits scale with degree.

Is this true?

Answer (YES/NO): NO